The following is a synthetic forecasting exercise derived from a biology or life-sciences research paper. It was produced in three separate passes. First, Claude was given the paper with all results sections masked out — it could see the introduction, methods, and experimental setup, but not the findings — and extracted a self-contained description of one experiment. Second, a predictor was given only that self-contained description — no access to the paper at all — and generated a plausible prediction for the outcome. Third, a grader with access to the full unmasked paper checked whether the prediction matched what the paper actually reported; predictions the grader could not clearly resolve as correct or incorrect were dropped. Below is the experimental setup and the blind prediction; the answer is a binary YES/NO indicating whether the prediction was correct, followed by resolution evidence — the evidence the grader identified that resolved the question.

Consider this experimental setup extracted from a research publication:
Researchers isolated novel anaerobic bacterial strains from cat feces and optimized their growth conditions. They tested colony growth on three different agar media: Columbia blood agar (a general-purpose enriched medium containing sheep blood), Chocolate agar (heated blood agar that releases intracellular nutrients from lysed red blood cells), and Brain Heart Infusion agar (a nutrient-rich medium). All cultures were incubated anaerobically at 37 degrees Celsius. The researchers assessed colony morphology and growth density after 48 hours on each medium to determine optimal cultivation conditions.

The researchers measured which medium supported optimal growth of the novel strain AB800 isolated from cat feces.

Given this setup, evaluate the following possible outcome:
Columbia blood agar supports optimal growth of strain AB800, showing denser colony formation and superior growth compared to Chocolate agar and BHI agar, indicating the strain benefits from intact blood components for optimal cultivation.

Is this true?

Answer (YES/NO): NO